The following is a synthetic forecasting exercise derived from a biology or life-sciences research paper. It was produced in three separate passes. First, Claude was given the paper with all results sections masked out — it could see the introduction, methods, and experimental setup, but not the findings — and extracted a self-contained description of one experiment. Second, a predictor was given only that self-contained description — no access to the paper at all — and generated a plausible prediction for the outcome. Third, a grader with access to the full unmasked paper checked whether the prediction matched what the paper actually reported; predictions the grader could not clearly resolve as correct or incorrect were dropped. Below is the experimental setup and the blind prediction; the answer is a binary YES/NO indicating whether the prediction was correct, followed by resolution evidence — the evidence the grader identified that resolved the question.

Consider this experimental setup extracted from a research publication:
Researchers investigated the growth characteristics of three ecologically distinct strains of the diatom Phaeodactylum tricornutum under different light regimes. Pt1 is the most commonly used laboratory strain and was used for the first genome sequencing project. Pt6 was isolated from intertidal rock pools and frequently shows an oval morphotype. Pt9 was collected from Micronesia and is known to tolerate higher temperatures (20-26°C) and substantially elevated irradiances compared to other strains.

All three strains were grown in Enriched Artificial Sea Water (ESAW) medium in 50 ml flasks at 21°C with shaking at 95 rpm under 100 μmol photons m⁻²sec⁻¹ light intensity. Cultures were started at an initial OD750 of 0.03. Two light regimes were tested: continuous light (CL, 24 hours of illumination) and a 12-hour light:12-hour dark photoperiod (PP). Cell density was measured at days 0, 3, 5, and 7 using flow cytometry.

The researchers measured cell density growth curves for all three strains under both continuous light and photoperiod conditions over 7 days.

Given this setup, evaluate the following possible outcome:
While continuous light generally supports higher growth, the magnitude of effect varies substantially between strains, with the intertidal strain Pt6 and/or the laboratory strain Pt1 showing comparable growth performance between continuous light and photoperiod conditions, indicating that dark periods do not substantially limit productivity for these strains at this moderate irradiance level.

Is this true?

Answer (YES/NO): YES